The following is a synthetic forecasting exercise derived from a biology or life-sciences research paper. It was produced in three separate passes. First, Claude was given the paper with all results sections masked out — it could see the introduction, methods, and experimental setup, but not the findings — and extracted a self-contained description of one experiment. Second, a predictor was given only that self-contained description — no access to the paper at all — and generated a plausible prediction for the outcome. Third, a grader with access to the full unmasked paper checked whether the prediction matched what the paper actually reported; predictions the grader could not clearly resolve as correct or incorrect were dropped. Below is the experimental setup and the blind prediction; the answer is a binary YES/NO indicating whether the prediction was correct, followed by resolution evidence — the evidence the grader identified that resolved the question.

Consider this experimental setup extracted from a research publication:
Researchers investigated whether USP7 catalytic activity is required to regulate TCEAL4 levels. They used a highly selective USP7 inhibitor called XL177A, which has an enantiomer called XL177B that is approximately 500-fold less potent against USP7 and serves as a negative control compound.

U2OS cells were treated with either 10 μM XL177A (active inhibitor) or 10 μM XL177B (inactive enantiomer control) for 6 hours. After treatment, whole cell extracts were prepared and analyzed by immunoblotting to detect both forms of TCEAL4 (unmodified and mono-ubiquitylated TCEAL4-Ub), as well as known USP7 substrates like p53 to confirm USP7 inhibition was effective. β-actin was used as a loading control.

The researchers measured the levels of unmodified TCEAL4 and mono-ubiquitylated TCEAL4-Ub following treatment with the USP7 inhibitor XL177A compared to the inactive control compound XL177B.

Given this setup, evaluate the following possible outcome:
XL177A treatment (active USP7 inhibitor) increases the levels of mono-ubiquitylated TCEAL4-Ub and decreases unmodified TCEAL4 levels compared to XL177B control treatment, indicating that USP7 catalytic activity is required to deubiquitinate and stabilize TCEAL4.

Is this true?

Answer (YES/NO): NO